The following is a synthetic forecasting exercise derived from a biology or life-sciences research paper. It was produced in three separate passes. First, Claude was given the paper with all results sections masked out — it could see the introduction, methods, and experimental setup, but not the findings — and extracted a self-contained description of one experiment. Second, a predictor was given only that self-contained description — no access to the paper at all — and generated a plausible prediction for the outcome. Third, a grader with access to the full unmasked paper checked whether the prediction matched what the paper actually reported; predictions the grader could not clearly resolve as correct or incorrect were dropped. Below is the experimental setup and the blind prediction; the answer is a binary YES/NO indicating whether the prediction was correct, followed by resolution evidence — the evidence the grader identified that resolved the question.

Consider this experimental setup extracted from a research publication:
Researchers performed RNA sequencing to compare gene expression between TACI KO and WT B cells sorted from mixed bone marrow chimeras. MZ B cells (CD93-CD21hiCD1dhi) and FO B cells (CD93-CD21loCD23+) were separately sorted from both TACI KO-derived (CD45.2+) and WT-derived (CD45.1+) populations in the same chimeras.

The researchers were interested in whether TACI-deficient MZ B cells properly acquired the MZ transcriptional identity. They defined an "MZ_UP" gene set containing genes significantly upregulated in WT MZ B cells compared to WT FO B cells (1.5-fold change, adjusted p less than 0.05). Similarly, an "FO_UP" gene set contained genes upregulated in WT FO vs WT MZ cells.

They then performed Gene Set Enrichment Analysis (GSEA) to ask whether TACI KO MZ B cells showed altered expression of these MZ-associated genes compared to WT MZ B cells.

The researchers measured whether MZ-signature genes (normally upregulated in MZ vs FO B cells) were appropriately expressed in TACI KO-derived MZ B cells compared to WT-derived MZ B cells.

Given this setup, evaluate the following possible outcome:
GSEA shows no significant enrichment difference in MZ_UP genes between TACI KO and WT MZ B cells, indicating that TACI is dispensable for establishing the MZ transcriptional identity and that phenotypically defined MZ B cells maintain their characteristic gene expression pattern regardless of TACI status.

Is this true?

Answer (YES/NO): NO